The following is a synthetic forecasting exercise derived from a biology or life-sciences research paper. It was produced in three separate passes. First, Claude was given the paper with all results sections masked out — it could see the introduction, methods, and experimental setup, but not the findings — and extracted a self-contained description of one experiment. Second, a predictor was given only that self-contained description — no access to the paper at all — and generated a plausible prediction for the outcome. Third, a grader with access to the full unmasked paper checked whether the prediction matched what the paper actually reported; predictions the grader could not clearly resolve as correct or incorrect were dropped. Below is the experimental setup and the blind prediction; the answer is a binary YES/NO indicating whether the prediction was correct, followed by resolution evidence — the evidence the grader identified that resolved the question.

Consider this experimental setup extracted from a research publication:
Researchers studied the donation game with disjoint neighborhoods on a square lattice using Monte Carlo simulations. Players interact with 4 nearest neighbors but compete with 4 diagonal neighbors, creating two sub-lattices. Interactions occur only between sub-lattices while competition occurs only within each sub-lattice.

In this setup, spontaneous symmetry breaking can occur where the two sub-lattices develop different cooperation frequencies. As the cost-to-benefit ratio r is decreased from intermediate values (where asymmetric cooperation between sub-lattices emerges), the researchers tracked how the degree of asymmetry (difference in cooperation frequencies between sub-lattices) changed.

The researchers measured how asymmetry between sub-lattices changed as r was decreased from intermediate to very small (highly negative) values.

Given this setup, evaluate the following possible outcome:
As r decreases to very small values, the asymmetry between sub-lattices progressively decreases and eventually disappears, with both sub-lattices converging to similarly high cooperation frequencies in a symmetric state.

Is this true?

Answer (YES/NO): NO